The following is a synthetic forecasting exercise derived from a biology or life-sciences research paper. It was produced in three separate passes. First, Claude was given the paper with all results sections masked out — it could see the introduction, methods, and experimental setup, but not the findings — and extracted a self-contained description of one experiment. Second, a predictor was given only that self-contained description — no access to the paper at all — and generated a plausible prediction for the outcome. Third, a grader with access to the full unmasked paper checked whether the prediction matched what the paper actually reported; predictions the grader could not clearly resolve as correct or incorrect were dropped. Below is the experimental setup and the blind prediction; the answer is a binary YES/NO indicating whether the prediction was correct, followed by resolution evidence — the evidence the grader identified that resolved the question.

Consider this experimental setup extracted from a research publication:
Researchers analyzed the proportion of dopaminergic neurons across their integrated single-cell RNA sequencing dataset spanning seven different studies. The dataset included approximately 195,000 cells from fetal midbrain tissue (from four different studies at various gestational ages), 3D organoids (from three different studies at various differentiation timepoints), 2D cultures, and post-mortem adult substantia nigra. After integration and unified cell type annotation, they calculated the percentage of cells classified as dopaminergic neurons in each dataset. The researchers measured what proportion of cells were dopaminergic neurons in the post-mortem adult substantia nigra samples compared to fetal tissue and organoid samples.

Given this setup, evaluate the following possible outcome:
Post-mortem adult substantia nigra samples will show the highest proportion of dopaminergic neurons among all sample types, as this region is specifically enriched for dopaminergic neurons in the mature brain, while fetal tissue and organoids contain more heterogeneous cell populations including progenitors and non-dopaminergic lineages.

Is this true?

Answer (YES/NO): NO